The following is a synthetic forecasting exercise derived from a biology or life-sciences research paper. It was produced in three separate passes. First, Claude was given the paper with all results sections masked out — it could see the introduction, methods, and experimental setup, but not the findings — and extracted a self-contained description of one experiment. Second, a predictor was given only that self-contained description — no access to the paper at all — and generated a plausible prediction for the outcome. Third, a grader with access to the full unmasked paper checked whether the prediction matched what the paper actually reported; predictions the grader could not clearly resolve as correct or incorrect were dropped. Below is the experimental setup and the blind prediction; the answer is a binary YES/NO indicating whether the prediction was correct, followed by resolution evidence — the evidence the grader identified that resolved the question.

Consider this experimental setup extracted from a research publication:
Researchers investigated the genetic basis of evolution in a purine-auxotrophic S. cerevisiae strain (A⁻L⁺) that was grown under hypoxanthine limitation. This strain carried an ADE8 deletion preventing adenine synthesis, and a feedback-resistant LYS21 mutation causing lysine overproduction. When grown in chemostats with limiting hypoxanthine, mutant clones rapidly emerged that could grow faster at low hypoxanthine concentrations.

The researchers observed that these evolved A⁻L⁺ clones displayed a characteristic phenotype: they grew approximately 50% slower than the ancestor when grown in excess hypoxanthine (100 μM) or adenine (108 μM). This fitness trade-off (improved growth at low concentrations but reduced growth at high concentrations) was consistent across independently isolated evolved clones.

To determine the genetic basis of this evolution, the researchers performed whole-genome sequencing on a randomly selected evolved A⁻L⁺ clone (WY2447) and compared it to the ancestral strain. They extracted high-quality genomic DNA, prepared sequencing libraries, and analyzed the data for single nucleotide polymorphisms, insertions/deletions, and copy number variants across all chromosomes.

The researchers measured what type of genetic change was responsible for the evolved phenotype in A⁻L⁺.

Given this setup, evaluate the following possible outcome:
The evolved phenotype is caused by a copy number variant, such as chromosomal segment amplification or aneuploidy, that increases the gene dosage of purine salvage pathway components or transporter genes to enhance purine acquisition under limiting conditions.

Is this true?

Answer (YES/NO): YES